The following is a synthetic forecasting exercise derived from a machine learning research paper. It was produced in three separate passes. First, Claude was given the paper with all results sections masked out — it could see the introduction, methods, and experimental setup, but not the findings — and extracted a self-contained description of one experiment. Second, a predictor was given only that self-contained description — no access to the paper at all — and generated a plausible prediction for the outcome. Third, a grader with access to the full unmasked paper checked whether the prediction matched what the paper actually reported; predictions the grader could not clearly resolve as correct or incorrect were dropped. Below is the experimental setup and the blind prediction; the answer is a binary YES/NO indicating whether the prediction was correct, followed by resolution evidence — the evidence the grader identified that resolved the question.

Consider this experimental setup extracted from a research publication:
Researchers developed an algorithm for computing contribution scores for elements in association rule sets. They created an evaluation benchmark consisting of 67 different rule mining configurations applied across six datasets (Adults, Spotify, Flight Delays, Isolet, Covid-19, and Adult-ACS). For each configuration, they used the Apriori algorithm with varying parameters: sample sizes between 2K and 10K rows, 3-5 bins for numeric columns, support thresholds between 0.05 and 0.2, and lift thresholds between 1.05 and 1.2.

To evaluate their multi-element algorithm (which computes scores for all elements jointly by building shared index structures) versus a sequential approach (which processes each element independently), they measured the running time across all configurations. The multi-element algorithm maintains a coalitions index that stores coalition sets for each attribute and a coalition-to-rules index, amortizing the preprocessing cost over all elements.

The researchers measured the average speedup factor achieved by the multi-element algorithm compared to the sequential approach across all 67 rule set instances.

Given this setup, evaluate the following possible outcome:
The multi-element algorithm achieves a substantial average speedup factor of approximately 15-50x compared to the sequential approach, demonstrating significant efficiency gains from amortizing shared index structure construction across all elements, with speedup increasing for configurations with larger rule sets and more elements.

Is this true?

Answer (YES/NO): NO